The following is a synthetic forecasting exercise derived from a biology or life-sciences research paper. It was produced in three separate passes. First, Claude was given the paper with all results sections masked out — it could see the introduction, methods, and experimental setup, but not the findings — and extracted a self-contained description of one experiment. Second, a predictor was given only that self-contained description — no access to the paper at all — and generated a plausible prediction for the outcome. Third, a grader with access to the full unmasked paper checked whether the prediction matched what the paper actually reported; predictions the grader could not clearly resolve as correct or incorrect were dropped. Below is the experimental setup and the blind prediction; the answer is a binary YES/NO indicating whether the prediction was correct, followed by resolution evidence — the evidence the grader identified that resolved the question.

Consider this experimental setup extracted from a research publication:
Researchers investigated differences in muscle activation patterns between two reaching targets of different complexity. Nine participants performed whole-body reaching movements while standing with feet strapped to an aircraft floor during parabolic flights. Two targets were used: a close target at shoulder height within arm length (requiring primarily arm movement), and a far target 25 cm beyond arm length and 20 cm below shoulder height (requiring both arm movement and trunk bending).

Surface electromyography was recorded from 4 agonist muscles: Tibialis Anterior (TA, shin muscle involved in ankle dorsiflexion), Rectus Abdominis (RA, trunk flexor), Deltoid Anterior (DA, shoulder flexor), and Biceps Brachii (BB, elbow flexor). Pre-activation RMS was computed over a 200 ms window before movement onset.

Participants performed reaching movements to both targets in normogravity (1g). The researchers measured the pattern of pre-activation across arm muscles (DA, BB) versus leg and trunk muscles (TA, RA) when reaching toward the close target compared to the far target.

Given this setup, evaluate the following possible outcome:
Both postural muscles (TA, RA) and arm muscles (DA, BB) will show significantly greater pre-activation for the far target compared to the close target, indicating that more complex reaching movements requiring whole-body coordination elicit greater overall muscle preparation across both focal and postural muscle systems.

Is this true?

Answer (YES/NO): NO